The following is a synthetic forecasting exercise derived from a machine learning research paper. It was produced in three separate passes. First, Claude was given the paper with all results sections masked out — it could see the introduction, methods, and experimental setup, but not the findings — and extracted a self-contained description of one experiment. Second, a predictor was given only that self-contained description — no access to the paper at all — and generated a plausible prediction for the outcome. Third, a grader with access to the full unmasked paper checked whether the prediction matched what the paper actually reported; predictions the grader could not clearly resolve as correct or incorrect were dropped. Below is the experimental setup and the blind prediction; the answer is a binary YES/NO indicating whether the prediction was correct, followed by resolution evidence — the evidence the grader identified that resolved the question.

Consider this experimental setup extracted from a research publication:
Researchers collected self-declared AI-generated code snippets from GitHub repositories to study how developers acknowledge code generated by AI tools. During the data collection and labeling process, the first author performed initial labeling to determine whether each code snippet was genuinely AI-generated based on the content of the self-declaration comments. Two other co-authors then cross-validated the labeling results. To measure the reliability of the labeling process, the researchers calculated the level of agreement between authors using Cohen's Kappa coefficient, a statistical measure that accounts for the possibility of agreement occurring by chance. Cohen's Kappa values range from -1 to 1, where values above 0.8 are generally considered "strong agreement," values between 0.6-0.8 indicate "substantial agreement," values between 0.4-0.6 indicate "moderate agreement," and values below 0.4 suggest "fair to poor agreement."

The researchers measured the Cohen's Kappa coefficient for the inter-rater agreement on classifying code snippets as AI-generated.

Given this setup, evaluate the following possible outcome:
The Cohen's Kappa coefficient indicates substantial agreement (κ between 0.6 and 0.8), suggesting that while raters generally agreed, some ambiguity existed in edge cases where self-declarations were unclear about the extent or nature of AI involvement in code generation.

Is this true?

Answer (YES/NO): NO